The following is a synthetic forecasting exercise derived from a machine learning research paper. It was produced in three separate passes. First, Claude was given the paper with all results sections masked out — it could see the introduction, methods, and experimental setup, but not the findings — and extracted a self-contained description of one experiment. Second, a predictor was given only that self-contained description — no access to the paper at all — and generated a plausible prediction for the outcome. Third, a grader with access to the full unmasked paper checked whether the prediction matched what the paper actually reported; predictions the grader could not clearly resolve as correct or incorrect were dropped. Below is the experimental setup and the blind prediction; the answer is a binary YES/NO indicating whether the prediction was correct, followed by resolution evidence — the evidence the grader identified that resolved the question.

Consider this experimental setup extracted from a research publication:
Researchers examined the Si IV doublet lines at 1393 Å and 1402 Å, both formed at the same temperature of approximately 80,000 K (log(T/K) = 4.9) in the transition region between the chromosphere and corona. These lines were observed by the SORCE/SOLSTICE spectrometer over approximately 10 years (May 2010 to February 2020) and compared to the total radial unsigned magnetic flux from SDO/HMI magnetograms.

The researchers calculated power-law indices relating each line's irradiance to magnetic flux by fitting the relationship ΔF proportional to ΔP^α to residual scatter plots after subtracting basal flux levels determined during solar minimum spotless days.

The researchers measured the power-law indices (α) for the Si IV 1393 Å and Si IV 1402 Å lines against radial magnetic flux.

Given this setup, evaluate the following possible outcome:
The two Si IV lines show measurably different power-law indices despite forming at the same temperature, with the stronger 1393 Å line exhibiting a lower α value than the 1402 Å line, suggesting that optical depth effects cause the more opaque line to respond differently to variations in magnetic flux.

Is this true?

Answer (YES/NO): NO